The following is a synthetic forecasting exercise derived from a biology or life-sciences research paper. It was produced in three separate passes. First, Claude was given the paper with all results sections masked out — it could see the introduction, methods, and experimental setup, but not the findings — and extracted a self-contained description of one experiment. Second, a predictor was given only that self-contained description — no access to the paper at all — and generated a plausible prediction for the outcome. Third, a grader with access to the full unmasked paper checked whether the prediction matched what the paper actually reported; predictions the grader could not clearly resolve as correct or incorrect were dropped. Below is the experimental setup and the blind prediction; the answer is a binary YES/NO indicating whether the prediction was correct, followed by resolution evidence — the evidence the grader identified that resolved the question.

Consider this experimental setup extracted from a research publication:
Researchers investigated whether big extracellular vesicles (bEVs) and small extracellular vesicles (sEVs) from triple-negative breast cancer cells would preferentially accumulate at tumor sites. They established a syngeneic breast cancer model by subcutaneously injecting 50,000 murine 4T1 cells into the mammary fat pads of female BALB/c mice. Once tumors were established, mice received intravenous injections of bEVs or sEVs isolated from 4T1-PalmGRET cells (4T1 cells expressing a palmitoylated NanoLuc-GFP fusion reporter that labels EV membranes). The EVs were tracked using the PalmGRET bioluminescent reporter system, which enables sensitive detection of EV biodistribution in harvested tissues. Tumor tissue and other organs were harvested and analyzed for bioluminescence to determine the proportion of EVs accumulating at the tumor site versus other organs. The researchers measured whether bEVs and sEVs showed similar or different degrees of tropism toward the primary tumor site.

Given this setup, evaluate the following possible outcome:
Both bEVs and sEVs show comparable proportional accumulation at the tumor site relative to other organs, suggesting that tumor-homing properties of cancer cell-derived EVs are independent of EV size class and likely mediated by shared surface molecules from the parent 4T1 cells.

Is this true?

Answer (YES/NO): YES